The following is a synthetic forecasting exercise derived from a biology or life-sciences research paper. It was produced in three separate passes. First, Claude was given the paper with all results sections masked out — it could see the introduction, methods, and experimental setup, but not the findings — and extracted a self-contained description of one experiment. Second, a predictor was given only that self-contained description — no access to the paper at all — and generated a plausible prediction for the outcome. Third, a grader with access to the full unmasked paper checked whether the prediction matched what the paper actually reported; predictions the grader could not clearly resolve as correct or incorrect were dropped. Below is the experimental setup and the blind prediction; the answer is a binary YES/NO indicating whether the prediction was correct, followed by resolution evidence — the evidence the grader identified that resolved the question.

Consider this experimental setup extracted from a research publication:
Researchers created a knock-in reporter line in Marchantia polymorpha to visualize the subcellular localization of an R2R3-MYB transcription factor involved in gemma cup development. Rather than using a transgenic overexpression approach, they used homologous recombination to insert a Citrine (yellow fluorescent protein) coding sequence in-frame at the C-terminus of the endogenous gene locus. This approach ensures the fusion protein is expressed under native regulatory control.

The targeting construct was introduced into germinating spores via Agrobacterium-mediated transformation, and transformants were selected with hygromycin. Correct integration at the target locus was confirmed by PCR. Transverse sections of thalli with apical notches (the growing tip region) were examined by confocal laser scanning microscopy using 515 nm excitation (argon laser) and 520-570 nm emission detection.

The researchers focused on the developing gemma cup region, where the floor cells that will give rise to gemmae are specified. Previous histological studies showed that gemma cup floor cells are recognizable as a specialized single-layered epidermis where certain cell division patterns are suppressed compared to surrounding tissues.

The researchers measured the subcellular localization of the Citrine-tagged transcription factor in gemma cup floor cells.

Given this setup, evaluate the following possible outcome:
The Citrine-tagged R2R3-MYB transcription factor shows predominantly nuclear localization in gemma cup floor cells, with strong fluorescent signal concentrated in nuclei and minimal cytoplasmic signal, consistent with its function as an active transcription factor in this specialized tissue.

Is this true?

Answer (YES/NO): YES